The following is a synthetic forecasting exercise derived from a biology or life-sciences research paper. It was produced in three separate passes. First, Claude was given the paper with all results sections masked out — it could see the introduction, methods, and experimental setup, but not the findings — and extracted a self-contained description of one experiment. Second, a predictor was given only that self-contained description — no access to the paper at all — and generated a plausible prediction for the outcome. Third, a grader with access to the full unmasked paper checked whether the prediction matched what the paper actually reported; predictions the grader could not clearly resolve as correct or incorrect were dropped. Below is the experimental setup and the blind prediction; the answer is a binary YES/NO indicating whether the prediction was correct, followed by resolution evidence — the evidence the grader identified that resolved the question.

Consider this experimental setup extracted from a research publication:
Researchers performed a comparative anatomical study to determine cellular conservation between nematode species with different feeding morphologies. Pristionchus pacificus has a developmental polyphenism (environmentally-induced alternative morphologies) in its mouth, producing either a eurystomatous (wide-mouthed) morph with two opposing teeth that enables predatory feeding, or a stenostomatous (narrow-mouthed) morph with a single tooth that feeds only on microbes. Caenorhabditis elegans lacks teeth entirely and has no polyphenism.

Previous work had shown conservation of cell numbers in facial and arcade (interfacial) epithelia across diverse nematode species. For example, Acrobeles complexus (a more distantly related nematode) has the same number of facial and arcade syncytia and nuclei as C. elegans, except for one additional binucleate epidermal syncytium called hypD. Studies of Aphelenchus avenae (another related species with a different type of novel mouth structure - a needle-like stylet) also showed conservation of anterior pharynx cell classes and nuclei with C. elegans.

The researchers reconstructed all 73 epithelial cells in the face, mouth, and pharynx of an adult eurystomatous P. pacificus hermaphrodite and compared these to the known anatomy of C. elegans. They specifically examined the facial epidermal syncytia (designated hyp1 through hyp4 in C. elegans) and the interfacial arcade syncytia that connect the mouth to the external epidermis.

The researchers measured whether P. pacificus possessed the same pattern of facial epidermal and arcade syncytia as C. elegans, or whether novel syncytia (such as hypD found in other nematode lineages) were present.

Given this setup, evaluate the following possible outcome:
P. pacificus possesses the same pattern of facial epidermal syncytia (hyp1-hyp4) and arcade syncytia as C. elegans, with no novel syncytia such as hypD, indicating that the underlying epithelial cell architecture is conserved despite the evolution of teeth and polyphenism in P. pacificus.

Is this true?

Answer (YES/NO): YES